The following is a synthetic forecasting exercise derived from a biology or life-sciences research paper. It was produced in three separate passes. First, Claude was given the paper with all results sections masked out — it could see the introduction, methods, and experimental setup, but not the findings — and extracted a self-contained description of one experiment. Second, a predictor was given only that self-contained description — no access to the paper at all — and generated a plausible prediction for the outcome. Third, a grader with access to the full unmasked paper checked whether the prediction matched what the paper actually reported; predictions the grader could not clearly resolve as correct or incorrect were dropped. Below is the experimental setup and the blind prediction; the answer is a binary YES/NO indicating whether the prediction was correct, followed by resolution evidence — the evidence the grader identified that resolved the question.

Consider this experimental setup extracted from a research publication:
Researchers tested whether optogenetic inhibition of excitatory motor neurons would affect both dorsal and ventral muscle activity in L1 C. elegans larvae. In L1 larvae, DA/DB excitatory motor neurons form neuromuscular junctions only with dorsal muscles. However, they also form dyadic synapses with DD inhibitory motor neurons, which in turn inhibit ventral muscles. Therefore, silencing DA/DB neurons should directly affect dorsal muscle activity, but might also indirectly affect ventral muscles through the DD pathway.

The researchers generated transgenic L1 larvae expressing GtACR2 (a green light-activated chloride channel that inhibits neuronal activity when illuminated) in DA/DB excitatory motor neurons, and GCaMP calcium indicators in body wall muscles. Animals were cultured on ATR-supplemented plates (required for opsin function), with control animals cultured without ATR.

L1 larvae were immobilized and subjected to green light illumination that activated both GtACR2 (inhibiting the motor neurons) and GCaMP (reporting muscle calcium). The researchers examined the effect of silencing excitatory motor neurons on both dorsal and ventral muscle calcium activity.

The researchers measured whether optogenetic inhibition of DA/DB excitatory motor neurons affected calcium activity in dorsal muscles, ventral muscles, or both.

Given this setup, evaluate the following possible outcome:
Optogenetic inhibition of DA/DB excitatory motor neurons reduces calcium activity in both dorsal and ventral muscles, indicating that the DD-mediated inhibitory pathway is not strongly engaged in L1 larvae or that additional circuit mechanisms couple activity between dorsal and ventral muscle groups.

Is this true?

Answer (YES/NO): NO